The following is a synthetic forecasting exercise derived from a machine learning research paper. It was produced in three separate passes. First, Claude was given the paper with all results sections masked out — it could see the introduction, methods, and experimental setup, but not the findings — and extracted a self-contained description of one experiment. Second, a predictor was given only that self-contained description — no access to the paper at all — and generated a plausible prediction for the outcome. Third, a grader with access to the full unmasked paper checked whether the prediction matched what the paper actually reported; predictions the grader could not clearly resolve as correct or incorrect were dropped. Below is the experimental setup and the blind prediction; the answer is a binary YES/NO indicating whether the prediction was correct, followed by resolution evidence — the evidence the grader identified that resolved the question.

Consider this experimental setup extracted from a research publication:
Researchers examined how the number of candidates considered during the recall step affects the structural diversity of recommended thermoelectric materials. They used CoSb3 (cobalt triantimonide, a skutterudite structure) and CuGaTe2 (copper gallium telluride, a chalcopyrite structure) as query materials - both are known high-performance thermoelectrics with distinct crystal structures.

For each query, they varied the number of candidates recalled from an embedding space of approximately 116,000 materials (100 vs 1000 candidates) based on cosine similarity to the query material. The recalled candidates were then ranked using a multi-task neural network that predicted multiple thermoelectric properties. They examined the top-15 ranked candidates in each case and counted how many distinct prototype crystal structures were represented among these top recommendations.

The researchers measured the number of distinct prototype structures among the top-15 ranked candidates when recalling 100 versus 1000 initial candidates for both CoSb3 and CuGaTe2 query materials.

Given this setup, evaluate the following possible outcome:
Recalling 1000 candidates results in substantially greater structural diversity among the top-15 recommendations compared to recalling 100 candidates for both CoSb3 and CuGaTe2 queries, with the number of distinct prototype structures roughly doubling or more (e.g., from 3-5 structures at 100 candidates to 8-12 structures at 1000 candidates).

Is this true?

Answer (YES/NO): YES